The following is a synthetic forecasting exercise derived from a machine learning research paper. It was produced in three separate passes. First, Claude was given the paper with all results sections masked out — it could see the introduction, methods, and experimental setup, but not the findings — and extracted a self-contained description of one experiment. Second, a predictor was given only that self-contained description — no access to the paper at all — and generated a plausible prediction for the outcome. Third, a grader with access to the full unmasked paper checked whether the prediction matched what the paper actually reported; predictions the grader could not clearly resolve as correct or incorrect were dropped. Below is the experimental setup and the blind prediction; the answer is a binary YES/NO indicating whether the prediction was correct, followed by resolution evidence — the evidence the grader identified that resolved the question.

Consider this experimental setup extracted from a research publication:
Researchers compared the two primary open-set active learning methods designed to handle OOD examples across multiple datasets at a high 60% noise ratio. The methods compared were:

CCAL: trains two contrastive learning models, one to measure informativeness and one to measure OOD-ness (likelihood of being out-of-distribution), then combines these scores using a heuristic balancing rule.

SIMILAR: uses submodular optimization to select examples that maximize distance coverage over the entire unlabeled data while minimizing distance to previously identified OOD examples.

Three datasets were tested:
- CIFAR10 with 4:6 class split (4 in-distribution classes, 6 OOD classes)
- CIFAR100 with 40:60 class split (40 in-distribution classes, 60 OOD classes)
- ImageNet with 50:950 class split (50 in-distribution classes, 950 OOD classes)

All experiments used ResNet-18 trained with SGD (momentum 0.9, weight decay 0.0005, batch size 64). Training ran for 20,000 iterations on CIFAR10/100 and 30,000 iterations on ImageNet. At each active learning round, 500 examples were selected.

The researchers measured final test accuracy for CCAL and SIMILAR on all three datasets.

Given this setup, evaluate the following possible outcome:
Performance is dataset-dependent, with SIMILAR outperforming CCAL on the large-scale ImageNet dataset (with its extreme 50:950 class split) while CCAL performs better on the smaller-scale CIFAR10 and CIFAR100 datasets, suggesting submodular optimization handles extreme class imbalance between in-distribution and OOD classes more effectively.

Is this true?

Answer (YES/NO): NO